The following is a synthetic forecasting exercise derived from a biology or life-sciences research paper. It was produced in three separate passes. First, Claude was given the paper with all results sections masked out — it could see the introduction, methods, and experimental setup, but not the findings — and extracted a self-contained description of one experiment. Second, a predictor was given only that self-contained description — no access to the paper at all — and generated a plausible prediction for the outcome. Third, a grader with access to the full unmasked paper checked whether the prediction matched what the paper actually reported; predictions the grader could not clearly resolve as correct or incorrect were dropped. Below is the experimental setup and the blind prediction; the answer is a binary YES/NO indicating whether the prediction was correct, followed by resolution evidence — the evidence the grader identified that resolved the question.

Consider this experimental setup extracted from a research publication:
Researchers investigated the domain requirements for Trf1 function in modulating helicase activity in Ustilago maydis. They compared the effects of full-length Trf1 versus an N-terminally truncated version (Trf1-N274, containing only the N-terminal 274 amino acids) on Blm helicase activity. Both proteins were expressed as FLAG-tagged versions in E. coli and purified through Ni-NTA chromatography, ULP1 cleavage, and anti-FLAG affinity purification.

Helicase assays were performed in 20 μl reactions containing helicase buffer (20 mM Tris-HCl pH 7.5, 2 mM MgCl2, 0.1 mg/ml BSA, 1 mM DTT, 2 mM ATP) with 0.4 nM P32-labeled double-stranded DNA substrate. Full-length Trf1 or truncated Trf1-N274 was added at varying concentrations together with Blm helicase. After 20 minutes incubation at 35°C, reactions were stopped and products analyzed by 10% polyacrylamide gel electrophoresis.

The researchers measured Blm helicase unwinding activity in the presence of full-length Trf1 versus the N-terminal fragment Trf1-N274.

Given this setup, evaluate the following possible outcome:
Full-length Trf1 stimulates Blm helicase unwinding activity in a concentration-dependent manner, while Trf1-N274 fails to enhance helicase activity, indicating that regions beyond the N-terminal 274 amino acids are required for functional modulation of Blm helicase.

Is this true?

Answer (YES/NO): NO